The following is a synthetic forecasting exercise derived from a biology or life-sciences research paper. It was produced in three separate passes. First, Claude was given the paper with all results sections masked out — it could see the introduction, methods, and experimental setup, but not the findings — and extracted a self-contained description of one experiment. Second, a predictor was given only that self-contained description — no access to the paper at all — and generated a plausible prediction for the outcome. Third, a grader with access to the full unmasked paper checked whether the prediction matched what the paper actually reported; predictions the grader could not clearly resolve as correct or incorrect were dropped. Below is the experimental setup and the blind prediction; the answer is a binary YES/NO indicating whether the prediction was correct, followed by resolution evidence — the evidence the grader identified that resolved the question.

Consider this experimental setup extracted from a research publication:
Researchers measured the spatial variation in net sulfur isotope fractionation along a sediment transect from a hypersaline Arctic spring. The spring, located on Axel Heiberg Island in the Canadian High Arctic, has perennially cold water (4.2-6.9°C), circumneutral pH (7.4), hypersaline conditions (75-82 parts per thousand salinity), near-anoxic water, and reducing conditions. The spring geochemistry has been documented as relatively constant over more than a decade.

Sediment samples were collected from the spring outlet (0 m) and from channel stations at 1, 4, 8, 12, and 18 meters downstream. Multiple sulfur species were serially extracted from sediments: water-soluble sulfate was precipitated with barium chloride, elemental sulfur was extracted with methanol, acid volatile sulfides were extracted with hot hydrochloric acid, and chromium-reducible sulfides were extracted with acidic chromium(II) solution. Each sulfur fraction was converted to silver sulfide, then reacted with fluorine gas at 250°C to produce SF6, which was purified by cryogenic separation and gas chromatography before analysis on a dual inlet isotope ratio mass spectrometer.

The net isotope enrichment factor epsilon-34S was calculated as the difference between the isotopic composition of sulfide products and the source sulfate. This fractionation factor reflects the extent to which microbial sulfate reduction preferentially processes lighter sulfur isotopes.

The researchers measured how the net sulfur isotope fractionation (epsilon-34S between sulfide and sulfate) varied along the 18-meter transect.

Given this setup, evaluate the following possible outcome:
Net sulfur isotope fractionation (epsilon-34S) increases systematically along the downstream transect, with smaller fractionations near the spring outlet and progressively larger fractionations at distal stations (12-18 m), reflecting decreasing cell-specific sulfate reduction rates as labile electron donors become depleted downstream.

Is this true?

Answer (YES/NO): NO